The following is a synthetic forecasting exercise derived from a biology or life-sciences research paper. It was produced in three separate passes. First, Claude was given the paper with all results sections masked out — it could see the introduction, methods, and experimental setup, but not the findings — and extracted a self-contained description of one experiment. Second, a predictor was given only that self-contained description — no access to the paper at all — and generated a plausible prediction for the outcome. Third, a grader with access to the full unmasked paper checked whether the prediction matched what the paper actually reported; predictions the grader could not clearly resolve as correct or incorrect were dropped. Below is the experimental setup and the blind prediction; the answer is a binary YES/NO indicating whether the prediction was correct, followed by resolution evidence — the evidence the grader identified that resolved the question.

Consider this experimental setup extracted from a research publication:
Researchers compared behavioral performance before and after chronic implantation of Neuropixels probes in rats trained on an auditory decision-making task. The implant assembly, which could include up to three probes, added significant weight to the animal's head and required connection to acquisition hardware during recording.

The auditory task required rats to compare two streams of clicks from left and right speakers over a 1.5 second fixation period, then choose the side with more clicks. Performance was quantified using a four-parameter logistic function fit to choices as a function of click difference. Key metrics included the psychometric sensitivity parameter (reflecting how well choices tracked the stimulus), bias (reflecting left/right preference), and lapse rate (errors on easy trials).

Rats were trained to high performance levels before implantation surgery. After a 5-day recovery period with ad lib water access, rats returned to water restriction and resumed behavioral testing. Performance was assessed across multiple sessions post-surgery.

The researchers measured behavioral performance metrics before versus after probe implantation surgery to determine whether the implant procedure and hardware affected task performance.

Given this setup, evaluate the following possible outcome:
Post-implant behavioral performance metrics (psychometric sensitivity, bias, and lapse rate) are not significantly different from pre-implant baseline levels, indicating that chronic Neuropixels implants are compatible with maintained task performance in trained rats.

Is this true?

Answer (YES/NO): NO